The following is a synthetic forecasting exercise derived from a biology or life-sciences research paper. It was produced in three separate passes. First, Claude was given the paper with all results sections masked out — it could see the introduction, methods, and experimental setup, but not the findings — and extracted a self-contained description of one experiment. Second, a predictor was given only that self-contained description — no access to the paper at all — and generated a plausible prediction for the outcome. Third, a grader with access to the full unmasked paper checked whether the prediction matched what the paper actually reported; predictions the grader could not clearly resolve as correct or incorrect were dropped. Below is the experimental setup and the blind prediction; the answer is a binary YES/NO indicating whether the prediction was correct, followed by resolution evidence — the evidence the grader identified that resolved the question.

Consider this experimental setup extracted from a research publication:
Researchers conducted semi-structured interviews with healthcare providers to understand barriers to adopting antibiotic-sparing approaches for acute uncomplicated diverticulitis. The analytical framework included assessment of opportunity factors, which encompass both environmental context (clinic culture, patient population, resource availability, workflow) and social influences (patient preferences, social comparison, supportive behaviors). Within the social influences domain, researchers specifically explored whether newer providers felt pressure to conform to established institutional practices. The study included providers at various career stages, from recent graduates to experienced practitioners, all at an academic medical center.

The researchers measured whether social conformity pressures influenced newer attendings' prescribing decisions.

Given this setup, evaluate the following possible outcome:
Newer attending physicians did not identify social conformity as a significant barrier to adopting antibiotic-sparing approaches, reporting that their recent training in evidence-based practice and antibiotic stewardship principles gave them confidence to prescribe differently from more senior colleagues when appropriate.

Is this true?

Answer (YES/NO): NO